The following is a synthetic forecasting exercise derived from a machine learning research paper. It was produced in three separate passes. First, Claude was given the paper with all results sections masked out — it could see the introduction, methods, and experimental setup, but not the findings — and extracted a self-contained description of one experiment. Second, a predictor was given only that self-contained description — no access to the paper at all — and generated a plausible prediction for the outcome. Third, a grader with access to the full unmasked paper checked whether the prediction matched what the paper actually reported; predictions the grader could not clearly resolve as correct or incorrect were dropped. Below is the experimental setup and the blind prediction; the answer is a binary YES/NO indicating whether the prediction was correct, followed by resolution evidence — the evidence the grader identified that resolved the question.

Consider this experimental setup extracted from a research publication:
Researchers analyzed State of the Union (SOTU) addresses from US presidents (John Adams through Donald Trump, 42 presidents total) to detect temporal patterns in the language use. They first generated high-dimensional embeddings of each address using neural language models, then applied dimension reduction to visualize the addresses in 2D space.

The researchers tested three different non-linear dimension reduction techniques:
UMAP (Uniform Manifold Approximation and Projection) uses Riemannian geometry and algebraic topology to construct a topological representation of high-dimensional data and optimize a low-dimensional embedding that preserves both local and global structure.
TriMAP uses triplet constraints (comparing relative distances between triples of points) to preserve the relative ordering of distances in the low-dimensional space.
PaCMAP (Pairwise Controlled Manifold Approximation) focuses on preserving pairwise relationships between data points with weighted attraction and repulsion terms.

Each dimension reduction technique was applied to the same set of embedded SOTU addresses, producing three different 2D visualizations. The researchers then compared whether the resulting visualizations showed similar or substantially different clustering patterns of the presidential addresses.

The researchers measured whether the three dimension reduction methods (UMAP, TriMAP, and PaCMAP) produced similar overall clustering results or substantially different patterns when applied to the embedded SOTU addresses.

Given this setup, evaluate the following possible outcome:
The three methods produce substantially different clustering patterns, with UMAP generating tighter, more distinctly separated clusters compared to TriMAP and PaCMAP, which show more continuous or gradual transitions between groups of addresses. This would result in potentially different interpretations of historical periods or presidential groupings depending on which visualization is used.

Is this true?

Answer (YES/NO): NO